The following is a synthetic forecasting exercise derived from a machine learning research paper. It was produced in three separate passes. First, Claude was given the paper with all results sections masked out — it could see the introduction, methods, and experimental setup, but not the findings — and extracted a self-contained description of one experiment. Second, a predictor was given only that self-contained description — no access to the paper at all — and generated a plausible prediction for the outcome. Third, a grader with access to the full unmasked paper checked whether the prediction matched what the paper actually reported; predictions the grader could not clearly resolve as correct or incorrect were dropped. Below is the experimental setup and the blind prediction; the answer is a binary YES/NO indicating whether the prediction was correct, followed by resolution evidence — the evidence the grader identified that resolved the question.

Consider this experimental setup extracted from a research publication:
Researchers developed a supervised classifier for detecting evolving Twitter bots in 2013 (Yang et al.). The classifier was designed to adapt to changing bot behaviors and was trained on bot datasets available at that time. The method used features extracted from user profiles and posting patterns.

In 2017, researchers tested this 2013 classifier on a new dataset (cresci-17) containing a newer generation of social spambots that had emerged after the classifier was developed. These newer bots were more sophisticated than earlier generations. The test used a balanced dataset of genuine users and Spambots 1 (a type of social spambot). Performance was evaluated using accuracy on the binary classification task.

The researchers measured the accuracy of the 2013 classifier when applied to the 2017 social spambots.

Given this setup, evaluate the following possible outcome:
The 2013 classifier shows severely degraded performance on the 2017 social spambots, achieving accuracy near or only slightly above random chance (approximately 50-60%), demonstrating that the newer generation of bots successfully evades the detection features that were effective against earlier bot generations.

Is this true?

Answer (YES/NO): YES